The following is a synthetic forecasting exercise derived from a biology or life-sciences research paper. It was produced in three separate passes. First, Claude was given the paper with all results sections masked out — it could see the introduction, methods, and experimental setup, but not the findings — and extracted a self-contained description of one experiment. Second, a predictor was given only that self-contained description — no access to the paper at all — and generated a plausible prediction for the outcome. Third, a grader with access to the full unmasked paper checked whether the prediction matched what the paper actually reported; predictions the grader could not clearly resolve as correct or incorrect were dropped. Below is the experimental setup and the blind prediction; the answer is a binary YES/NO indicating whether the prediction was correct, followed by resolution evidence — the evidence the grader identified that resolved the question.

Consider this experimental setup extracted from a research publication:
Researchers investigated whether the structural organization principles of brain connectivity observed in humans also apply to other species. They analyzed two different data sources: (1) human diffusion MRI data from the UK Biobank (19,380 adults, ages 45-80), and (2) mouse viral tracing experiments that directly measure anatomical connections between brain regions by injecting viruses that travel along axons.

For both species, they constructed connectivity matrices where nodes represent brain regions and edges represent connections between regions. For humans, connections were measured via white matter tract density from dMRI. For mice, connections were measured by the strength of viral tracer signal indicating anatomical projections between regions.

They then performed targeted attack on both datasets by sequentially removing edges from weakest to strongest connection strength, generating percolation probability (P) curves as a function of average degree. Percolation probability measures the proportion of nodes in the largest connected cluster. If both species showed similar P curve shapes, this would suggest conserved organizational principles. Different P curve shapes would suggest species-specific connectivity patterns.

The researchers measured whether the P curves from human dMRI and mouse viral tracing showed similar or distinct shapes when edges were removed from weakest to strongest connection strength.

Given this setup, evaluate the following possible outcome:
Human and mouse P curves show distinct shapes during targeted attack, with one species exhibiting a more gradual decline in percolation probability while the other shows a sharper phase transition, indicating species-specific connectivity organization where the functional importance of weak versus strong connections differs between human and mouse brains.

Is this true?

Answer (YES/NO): NO